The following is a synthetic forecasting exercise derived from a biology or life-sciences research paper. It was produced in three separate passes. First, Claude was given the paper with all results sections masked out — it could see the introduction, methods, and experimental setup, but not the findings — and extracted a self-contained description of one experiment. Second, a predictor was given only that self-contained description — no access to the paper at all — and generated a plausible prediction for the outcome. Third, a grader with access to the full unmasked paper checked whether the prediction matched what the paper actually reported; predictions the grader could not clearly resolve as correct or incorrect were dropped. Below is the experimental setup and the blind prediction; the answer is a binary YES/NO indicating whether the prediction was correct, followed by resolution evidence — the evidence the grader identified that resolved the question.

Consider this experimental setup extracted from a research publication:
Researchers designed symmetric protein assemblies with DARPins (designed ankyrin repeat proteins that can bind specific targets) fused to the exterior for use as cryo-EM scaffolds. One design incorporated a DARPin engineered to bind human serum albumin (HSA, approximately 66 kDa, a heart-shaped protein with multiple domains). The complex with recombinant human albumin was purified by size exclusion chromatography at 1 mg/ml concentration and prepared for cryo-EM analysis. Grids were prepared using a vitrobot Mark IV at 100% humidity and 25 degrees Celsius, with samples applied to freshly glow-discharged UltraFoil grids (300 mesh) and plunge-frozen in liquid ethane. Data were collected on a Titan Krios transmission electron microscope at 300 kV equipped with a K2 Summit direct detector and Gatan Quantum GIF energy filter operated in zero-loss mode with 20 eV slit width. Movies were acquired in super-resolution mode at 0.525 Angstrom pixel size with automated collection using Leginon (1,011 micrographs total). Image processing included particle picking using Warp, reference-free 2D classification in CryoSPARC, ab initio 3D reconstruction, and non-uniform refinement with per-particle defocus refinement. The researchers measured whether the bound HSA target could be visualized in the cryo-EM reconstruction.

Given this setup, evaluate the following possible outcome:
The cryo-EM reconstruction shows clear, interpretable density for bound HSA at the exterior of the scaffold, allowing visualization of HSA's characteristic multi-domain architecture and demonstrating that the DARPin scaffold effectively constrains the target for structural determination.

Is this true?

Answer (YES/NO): NO